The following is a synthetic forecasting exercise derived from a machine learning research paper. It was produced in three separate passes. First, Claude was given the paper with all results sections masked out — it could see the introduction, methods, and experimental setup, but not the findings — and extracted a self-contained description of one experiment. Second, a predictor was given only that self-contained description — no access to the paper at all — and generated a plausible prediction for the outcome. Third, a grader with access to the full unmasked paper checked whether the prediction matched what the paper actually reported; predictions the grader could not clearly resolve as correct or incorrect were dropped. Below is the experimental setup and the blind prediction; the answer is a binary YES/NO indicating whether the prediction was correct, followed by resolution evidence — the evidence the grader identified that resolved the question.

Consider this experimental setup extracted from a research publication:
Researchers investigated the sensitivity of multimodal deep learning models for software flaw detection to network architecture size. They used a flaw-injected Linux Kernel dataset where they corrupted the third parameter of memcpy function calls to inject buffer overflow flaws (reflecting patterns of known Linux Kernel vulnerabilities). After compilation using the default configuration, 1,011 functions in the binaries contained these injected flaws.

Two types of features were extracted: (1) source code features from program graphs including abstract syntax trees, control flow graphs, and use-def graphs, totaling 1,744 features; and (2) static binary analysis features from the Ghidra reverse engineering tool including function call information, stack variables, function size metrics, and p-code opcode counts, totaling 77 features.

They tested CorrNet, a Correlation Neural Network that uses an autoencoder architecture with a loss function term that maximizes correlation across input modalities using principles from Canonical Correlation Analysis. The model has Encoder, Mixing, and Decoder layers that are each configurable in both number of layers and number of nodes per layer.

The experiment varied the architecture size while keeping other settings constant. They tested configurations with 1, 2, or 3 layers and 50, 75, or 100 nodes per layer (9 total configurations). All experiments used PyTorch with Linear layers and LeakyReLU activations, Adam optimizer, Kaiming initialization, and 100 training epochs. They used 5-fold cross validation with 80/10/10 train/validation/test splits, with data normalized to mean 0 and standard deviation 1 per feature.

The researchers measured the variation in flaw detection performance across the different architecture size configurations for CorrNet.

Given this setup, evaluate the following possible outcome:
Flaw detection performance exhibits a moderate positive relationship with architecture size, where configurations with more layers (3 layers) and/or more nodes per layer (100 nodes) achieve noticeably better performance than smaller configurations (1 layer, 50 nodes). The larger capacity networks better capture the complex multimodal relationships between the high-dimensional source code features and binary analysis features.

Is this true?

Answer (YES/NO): NO